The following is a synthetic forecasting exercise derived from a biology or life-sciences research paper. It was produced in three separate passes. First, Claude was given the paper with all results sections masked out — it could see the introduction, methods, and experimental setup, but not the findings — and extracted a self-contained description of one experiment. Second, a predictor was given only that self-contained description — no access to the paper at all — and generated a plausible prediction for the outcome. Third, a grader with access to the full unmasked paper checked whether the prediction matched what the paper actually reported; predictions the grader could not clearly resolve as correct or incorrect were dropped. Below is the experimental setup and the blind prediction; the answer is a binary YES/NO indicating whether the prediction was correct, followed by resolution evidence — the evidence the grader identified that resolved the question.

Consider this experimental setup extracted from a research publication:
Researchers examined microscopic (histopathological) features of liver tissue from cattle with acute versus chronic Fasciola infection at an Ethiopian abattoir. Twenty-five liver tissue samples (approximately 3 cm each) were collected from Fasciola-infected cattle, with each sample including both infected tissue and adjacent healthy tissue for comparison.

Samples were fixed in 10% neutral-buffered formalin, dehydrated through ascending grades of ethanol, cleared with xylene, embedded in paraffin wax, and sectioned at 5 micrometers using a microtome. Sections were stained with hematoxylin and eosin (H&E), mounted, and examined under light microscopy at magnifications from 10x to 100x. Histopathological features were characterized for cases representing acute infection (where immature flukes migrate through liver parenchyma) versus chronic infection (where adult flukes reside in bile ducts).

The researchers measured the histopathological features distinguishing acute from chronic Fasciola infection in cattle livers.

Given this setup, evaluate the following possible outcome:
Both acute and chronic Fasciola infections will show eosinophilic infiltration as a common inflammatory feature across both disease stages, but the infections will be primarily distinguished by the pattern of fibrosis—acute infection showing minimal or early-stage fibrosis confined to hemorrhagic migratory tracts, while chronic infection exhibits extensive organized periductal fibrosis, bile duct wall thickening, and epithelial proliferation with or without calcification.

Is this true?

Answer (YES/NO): NO